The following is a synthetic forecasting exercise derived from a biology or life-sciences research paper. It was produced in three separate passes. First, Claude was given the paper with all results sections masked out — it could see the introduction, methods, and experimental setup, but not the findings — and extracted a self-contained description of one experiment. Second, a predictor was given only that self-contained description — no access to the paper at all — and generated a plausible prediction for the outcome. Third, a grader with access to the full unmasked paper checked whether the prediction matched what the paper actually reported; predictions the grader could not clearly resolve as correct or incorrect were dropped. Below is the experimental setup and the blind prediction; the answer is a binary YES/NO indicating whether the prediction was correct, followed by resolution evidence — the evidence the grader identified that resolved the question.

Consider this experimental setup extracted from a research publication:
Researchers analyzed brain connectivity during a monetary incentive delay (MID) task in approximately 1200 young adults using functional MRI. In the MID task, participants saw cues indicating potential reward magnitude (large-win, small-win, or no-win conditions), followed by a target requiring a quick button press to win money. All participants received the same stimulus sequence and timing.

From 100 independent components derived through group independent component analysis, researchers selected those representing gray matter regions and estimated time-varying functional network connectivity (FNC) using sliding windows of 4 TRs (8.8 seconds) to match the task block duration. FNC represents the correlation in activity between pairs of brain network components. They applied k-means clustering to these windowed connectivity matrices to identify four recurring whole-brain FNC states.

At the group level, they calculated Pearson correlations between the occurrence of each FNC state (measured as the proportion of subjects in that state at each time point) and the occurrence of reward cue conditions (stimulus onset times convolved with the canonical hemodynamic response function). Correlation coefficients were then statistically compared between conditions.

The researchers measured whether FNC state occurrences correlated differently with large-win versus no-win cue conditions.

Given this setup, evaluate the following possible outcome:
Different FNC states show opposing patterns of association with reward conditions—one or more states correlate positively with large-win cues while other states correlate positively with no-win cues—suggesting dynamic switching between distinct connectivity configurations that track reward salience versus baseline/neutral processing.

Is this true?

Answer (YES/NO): NO